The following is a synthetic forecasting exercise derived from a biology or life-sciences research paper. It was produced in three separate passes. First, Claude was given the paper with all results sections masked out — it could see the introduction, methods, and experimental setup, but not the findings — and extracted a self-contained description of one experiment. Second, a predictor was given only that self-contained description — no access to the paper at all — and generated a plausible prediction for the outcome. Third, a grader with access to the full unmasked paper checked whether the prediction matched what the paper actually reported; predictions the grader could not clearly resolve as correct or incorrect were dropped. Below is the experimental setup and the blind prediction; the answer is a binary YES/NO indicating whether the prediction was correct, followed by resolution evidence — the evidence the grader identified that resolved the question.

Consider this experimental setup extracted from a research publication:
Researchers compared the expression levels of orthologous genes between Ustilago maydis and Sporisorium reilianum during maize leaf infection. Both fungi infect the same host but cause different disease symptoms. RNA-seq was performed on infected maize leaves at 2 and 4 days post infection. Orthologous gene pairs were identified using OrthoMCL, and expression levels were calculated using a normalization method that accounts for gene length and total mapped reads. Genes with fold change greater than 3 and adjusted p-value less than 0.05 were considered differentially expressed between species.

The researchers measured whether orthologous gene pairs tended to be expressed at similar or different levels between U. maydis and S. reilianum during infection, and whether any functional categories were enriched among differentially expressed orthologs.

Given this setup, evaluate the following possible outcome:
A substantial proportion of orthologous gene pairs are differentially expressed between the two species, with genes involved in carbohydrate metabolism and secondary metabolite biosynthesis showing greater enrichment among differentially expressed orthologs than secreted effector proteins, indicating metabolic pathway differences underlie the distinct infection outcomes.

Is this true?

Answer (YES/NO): NO